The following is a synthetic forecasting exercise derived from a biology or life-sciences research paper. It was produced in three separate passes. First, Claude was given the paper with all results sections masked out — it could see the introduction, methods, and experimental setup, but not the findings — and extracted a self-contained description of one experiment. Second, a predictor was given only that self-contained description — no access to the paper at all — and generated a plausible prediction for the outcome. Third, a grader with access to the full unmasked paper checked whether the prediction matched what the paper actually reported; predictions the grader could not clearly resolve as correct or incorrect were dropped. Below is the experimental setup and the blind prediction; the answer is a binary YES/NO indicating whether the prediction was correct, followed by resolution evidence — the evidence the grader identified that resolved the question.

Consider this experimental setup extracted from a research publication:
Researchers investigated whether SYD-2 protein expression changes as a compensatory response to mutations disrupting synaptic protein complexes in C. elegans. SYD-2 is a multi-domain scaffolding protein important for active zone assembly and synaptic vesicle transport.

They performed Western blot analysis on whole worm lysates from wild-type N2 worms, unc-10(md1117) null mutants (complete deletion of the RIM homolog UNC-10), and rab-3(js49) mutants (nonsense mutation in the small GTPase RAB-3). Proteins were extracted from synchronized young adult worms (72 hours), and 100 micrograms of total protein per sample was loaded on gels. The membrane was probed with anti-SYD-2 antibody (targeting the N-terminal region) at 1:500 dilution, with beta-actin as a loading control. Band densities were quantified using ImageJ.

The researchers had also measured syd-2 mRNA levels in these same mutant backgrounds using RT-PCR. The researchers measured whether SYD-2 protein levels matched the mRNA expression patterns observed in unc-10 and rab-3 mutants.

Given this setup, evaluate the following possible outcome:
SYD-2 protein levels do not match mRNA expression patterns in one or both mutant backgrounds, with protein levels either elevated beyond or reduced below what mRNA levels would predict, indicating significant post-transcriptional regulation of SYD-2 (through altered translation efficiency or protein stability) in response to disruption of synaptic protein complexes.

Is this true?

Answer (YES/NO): NO